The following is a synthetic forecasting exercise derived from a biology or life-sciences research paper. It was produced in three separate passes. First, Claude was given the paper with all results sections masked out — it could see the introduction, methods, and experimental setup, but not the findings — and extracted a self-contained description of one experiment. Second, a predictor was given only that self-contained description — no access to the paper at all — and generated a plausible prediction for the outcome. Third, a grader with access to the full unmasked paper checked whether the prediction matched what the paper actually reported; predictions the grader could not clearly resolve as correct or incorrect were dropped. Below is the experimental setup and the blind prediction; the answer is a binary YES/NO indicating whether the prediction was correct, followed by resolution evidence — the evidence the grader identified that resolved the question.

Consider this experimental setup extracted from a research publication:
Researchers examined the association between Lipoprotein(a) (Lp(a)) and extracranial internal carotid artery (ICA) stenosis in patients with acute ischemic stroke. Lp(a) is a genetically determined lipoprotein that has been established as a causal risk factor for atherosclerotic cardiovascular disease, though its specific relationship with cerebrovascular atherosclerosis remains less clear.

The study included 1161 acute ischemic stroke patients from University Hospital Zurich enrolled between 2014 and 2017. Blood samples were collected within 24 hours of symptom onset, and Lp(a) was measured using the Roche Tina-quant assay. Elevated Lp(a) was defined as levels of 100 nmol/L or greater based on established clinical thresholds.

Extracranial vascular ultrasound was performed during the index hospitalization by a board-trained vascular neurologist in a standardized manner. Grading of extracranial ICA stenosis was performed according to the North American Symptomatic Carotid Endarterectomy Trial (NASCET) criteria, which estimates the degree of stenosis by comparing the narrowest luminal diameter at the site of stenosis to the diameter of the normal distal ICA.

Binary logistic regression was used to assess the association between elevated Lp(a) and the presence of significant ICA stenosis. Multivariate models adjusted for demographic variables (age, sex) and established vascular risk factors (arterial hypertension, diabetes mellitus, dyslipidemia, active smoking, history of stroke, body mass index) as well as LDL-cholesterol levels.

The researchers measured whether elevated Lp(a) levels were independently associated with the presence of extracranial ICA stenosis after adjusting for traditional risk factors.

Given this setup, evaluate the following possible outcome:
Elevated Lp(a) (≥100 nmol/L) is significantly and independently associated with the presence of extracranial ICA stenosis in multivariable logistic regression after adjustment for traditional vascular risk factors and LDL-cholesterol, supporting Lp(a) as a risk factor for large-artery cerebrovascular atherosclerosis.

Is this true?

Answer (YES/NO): NO